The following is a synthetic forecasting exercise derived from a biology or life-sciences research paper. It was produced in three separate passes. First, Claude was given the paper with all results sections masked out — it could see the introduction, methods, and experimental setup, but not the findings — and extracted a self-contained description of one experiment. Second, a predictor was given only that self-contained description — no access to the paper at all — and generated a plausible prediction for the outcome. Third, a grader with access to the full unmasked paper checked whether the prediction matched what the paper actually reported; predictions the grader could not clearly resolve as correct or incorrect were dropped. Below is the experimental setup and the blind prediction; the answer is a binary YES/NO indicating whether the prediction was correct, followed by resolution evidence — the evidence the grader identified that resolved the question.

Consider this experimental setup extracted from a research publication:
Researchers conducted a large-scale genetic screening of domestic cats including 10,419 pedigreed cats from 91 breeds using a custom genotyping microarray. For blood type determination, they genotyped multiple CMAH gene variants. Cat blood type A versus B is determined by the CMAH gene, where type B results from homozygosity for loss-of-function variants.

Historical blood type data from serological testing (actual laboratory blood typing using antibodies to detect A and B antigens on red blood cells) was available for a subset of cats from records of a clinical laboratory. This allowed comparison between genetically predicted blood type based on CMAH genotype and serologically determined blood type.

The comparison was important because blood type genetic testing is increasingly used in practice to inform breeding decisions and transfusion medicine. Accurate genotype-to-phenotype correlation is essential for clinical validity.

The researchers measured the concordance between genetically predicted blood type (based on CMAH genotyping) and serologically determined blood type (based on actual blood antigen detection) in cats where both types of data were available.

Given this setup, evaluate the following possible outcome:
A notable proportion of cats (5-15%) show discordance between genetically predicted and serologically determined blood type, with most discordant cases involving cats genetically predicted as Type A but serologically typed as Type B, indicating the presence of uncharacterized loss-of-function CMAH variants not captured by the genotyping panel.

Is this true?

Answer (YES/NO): NO